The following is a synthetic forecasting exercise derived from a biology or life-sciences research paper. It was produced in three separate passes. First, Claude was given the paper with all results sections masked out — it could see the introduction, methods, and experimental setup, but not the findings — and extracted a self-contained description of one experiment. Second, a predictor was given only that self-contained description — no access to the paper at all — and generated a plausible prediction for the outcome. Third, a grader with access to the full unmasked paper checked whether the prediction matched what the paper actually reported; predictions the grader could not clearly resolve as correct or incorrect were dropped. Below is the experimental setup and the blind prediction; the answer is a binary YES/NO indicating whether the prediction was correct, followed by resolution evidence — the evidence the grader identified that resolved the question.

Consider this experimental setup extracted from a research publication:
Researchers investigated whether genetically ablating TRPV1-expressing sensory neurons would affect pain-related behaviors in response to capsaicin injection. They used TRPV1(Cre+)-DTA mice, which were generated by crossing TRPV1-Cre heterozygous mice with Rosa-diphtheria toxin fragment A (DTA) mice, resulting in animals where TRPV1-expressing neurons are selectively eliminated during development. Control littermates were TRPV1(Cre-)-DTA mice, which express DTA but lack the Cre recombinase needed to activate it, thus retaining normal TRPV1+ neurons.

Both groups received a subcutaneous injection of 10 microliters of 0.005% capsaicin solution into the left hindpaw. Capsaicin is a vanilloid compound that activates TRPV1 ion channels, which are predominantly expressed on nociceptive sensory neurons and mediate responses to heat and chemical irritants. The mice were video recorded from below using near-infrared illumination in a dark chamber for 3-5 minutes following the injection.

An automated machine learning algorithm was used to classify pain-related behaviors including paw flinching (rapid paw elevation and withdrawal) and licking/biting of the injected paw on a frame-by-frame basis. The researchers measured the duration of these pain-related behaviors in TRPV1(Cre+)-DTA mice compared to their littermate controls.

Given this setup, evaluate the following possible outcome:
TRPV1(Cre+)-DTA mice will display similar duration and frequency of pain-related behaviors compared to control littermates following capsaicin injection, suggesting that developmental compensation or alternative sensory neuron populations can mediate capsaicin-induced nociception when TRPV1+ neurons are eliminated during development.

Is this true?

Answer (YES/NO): NO